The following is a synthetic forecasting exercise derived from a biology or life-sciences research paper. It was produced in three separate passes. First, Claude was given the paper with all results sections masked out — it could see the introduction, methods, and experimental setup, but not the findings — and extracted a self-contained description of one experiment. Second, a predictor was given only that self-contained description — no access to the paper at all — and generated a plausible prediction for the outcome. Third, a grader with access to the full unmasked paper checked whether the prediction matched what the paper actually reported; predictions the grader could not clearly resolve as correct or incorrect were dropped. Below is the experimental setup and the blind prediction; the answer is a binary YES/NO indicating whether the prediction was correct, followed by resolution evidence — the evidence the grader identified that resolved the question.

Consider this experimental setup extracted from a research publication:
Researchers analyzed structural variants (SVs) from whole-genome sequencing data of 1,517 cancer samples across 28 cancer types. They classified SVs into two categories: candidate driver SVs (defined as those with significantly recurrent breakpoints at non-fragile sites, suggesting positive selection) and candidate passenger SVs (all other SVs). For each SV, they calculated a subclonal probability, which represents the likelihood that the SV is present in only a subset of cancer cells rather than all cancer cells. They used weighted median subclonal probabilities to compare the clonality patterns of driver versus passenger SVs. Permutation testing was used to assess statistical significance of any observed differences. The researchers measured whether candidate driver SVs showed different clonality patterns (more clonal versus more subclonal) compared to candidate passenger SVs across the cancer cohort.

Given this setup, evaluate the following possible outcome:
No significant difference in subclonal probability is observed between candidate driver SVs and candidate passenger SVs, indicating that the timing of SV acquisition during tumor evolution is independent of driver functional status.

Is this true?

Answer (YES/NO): NO